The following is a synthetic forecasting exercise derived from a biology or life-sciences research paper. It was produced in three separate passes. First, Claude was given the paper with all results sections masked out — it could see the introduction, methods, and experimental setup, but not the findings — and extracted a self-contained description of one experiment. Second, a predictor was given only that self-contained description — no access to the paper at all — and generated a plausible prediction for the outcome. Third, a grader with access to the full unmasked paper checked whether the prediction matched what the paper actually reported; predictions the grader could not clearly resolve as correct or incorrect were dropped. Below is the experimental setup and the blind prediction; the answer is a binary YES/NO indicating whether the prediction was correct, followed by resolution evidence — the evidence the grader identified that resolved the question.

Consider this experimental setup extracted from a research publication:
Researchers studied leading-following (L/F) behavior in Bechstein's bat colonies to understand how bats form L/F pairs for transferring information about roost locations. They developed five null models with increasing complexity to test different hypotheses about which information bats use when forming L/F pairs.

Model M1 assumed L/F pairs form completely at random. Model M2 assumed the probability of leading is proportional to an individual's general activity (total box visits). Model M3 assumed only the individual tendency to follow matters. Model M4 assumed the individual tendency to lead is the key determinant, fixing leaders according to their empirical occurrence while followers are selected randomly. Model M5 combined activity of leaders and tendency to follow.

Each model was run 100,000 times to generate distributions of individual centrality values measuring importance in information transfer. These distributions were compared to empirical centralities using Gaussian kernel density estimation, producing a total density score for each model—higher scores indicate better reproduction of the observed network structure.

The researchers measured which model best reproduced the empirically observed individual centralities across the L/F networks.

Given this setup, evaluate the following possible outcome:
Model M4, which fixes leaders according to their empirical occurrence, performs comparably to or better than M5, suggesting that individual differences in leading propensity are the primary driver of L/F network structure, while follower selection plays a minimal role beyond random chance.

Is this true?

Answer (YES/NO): YES